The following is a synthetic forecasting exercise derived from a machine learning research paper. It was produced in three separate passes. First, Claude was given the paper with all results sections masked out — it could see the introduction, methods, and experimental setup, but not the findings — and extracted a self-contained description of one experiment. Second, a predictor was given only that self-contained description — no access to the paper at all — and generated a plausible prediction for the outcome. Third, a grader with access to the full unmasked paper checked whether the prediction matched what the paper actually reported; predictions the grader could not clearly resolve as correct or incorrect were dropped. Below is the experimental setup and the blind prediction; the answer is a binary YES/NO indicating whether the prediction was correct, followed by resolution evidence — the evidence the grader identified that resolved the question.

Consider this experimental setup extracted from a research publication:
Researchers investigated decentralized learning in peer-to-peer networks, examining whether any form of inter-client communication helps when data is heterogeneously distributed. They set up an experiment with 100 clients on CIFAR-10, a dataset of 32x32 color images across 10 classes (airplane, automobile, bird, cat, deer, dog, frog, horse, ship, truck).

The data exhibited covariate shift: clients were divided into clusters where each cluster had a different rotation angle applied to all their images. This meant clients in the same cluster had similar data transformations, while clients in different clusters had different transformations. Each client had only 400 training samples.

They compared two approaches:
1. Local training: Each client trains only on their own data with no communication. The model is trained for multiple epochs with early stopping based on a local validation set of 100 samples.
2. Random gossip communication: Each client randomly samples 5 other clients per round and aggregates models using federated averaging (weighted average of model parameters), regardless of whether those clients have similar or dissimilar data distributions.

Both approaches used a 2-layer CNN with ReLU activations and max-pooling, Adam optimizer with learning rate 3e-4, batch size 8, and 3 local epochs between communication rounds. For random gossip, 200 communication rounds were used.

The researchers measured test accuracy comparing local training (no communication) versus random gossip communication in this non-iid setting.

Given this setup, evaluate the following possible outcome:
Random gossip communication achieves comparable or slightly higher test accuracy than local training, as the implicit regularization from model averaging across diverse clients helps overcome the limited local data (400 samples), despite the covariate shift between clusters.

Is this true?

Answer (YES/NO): NO